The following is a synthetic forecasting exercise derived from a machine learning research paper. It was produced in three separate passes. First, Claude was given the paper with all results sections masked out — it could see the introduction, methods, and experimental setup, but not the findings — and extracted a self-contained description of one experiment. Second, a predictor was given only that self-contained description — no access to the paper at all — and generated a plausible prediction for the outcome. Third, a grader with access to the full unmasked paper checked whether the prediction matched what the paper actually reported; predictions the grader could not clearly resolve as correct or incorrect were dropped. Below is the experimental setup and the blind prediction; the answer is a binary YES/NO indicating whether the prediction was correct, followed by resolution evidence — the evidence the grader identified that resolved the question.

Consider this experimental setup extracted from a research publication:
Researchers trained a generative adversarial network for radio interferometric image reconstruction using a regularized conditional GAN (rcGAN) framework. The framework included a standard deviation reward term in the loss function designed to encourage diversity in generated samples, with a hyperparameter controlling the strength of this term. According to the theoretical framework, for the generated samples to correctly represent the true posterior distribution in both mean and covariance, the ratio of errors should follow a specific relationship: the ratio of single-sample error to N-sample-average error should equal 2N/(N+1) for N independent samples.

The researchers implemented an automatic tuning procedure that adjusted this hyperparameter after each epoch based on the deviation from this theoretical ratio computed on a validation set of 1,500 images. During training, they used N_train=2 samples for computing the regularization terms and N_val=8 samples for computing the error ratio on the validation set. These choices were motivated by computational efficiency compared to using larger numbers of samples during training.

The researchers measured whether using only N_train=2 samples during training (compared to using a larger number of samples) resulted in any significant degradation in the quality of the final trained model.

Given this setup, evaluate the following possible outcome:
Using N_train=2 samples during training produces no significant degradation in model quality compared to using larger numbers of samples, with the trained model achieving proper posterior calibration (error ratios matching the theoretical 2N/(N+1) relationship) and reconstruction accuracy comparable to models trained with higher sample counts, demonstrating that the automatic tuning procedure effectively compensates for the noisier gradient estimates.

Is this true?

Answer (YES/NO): YES